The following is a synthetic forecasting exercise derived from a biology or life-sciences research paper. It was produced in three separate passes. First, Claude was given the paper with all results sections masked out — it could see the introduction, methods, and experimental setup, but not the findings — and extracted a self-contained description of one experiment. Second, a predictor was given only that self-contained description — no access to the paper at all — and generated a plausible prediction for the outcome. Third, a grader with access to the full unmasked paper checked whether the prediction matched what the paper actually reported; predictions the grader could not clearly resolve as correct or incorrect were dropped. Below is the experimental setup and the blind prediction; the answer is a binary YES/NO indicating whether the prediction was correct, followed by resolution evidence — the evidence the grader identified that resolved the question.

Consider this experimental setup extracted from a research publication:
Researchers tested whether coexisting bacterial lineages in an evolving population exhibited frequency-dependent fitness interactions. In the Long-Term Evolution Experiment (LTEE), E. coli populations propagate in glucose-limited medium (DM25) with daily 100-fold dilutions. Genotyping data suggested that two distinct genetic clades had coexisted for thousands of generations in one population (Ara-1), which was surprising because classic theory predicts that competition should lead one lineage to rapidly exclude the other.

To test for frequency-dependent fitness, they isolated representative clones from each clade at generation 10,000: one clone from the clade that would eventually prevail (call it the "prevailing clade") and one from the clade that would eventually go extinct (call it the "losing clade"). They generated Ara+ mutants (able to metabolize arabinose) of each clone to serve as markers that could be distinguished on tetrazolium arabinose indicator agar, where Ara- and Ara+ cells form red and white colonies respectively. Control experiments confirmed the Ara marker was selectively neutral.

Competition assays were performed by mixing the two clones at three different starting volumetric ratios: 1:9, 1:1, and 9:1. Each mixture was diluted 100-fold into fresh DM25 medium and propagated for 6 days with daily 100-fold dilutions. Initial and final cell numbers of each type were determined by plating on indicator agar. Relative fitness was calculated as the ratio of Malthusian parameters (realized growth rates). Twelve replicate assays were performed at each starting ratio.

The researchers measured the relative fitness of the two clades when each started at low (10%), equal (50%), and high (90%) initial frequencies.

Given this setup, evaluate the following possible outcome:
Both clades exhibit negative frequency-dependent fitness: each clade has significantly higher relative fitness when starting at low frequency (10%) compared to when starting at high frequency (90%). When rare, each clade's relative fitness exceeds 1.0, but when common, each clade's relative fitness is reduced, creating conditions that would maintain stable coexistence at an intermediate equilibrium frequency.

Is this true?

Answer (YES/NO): NO